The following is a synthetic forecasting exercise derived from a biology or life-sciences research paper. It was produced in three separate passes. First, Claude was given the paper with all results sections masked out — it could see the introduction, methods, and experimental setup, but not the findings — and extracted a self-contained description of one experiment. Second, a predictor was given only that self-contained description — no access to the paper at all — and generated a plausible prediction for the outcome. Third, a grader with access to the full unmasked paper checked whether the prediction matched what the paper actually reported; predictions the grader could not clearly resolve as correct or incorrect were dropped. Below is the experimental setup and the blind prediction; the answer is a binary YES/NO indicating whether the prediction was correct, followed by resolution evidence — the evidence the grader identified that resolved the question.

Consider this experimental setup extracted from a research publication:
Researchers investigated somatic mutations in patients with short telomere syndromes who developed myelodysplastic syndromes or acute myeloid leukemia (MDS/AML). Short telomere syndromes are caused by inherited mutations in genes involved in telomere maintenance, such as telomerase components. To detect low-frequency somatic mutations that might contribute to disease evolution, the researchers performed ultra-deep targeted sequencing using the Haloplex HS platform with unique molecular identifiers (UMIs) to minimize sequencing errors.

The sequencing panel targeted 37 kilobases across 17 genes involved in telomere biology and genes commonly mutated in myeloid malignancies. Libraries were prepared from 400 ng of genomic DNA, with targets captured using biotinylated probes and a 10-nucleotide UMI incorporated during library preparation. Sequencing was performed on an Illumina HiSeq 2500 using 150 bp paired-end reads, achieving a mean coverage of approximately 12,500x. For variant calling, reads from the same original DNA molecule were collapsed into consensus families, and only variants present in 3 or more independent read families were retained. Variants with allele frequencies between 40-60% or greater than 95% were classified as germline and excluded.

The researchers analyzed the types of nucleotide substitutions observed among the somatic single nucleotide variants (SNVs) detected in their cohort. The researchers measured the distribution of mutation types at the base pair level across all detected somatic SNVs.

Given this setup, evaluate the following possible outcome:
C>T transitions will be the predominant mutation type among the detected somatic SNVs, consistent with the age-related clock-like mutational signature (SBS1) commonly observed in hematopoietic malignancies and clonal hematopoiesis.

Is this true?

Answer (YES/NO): YES